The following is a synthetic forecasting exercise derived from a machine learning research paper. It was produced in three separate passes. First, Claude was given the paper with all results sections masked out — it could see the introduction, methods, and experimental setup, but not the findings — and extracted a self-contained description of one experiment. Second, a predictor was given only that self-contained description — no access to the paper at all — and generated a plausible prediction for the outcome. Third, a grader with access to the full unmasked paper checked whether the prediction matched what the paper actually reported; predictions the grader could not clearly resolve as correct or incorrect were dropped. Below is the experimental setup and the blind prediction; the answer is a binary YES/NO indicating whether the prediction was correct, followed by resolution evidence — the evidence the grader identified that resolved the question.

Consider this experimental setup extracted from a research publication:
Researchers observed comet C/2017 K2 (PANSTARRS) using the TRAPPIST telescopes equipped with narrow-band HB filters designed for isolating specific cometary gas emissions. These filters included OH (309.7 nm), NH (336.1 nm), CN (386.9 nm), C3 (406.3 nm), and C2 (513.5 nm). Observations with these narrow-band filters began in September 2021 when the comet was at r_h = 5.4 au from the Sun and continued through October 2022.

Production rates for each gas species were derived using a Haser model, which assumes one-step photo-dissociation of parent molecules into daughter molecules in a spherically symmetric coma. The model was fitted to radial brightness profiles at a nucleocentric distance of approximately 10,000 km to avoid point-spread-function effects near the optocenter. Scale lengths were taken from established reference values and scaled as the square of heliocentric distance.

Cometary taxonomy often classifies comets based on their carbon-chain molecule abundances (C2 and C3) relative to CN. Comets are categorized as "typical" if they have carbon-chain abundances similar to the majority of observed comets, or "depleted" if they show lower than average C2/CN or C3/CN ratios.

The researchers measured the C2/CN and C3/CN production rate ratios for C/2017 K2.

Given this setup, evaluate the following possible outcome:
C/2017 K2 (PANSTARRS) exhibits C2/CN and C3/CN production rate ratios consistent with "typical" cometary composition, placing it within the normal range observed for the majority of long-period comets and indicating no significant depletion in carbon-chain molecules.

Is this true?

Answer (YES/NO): YES